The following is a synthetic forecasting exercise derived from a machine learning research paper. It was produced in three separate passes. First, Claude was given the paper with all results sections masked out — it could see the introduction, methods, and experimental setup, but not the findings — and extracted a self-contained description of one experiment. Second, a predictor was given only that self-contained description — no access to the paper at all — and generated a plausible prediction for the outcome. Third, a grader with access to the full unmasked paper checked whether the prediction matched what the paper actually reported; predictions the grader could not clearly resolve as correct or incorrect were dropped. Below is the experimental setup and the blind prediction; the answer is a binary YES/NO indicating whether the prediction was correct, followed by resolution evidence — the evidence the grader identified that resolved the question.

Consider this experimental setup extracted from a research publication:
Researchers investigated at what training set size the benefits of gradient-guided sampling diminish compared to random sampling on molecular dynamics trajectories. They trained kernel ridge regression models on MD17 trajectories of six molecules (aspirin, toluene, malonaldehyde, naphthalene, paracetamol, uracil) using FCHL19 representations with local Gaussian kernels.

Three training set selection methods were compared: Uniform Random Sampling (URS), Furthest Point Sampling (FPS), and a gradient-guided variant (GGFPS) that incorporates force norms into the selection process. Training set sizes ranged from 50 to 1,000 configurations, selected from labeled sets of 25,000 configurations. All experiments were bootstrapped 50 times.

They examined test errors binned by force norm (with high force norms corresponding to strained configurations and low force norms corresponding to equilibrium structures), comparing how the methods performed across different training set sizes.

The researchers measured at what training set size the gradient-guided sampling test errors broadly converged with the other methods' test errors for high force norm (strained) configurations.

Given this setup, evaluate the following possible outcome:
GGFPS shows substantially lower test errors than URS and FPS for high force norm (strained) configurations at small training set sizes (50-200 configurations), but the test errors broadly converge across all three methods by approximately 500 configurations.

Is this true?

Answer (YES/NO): NO